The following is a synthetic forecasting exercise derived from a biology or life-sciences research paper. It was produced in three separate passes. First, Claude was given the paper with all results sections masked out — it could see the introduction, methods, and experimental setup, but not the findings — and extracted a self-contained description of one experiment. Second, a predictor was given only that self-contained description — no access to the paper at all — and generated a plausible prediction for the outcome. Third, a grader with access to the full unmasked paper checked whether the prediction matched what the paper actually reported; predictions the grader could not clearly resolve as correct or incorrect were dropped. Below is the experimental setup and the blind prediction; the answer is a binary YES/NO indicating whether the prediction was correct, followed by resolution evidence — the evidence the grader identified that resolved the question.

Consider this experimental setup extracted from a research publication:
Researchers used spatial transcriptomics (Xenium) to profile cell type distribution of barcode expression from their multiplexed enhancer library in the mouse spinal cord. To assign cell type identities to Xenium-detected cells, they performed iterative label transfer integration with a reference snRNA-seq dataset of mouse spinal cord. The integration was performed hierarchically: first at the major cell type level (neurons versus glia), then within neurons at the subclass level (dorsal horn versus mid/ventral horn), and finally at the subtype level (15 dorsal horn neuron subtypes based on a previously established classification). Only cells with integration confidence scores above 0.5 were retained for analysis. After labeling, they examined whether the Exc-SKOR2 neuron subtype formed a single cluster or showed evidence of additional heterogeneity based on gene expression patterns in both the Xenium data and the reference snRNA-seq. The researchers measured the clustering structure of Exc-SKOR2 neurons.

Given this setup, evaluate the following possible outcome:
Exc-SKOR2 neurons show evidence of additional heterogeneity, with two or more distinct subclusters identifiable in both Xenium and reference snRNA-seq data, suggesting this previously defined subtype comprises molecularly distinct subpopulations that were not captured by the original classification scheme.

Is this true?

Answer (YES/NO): YES